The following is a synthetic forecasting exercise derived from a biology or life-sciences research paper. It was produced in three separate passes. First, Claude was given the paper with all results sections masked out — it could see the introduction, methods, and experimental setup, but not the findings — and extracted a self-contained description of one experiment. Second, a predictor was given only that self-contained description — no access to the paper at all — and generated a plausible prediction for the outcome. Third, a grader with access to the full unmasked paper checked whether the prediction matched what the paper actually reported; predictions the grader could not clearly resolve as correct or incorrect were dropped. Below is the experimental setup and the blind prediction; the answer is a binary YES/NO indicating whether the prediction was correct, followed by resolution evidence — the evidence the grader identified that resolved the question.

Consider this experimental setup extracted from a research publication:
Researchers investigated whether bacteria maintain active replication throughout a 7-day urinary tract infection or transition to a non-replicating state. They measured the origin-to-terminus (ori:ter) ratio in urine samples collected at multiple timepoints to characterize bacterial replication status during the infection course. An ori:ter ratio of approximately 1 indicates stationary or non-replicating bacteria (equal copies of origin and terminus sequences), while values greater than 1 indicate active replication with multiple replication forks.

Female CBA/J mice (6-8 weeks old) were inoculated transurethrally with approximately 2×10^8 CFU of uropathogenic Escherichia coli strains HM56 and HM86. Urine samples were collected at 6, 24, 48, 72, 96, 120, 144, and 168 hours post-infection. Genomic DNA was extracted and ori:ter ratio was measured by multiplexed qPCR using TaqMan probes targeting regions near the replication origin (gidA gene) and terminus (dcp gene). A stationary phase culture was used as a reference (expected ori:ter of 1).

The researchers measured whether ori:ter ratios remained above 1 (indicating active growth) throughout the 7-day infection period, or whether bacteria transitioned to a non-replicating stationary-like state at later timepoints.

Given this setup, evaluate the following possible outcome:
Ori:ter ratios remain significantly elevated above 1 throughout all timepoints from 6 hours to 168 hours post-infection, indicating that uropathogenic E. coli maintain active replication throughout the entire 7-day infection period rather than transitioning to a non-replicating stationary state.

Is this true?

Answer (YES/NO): YES